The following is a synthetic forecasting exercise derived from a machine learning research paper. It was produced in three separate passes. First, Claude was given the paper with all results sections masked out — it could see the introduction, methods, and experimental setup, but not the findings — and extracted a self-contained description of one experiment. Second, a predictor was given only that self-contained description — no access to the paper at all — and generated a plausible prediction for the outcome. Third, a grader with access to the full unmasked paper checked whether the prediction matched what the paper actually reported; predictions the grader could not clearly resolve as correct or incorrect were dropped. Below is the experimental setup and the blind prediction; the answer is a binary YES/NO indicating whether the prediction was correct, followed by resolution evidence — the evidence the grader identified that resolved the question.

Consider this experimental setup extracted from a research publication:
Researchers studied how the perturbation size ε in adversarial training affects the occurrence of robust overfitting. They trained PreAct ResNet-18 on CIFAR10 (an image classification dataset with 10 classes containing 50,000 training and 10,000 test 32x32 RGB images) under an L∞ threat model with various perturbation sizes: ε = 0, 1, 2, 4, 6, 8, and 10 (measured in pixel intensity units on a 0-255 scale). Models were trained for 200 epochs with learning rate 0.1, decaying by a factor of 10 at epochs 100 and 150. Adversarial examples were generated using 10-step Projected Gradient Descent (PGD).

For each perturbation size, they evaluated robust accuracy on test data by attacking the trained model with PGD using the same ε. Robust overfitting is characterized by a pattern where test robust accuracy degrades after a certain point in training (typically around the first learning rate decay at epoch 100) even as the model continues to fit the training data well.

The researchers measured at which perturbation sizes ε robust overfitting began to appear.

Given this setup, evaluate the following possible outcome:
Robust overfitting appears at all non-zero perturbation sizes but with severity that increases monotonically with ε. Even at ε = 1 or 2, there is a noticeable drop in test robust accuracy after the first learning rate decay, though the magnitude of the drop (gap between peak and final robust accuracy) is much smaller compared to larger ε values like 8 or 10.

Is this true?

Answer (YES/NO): NO